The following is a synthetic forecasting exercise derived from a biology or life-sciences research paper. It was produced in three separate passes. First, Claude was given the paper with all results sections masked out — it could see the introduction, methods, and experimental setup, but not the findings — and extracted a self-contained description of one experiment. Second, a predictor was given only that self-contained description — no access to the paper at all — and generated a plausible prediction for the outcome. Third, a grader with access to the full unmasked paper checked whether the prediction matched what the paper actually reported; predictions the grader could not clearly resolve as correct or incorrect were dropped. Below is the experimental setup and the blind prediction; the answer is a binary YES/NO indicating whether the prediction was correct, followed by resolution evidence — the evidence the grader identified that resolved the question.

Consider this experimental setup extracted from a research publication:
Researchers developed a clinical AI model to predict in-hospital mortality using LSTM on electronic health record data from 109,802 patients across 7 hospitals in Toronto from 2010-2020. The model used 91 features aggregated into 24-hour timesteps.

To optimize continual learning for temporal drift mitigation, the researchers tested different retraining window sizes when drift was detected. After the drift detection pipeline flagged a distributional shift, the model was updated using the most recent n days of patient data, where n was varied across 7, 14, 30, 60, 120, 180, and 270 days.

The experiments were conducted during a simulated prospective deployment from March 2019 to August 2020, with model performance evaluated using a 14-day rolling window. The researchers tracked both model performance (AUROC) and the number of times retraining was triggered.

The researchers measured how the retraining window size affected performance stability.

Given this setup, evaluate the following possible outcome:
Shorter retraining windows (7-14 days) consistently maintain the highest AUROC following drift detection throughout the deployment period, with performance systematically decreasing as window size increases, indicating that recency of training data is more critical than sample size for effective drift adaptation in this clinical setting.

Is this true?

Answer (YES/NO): NO